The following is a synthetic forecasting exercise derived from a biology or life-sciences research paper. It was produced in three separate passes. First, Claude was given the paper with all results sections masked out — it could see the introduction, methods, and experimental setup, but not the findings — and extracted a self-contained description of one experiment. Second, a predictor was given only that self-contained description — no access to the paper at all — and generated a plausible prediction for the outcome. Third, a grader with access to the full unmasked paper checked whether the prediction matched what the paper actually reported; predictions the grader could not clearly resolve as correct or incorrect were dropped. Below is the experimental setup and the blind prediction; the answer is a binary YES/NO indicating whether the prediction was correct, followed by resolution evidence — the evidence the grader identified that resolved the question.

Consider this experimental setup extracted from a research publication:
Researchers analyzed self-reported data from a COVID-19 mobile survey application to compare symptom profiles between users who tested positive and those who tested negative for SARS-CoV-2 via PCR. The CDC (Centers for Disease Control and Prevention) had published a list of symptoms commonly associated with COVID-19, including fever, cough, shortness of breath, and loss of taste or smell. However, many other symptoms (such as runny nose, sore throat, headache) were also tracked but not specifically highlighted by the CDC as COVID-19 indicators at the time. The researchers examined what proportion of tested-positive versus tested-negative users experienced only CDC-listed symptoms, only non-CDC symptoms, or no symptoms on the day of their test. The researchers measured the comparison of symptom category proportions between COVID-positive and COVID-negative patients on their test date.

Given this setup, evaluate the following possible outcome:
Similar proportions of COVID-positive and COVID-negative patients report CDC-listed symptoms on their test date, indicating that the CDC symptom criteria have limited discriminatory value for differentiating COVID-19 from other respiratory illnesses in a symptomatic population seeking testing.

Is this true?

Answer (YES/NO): NO